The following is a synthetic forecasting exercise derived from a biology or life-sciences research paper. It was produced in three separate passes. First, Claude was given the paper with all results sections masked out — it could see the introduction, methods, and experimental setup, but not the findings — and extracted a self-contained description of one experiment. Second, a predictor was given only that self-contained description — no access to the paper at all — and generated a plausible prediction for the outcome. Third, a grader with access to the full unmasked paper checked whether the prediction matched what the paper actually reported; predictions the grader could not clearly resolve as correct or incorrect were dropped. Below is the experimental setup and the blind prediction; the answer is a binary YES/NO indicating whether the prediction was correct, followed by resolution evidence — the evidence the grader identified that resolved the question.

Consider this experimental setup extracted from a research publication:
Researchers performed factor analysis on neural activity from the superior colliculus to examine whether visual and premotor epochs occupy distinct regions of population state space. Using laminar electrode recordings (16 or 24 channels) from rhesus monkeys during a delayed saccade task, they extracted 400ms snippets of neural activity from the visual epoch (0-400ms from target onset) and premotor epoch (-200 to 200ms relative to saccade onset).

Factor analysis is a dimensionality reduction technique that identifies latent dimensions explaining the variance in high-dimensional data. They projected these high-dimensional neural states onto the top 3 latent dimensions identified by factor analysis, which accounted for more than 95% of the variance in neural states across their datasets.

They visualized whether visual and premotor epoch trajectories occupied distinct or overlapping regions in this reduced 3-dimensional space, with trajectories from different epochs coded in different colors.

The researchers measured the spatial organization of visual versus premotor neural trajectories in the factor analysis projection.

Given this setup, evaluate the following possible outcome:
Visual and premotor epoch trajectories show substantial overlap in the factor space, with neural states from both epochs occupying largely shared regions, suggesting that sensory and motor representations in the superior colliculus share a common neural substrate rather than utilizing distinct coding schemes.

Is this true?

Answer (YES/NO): NO